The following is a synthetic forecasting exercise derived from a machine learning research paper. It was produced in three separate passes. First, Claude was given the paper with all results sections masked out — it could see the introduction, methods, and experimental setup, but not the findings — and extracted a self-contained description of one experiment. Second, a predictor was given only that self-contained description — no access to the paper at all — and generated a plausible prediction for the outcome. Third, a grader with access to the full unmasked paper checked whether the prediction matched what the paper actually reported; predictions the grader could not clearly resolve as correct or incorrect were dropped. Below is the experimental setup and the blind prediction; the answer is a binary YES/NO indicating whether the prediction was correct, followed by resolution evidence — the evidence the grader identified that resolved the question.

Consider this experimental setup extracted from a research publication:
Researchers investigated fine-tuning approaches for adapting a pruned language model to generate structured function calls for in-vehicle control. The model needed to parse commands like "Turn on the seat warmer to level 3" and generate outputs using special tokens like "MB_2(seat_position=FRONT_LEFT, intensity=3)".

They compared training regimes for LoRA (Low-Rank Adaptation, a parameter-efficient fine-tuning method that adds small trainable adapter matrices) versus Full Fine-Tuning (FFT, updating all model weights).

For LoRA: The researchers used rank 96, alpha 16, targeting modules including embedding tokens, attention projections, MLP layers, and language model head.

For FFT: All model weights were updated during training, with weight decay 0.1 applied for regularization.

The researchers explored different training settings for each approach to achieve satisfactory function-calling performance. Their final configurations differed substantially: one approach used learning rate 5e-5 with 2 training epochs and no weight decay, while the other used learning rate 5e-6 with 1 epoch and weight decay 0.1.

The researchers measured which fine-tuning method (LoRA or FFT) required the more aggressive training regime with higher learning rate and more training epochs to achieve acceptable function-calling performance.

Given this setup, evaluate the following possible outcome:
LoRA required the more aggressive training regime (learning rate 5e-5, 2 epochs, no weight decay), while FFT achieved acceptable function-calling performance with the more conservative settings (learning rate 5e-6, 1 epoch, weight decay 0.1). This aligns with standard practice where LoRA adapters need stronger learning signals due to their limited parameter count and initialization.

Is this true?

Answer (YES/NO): YES